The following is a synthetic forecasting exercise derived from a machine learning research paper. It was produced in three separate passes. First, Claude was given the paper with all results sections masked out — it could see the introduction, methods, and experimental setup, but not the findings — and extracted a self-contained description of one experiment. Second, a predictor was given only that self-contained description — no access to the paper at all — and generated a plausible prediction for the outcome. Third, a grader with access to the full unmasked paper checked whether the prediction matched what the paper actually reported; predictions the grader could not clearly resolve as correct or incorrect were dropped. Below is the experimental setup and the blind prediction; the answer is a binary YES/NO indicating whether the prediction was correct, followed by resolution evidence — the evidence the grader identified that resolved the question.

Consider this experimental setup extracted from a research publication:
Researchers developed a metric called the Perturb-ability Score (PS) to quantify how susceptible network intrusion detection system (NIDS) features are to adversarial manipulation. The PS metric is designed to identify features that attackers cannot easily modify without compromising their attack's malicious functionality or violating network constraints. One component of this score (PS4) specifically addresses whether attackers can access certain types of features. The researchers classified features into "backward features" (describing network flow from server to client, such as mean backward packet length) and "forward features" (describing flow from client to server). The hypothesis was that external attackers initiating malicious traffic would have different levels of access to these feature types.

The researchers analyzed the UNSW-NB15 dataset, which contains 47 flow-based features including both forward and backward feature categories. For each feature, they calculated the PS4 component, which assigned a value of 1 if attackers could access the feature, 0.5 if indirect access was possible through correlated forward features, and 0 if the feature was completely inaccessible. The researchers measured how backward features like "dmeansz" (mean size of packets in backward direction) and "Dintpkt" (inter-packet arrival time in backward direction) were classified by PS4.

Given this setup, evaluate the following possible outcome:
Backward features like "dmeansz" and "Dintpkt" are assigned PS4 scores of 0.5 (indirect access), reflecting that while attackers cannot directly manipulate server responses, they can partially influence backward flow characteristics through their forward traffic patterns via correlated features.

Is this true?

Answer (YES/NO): NO